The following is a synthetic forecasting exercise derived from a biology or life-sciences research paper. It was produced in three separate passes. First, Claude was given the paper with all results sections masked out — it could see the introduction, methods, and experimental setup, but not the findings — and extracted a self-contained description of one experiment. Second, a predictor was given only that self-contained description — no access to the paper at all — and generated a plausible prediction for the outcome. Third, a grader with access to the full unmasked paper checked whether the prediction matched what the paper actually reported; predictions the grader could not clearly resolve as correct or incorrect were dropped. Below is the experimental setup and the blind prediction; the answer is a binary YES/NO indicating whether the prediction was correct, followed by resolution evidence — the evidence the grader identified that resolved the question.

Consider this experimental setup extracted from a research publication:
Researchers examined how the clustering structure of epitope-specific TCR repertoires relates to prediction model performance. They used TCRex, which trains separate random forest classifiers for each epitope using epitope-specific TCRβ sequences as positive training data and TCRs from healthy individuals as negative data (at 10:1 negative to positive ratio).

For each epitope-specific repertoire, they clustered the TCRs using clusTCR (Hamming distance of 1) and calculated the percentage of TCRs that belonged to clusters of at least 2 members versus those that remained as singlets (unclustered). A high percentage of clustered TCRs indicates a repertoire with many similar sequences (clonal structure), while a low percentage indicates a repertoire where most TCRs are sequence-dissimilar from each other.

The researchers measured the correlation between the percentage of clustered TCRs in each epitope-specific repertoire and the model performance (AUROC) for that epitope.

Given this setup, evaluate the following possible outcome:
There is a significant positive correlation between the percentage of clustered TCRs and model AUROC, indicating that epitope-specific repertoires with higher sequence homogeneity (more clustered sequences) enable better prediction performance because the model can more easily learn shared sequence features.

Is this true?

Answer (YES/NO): YES